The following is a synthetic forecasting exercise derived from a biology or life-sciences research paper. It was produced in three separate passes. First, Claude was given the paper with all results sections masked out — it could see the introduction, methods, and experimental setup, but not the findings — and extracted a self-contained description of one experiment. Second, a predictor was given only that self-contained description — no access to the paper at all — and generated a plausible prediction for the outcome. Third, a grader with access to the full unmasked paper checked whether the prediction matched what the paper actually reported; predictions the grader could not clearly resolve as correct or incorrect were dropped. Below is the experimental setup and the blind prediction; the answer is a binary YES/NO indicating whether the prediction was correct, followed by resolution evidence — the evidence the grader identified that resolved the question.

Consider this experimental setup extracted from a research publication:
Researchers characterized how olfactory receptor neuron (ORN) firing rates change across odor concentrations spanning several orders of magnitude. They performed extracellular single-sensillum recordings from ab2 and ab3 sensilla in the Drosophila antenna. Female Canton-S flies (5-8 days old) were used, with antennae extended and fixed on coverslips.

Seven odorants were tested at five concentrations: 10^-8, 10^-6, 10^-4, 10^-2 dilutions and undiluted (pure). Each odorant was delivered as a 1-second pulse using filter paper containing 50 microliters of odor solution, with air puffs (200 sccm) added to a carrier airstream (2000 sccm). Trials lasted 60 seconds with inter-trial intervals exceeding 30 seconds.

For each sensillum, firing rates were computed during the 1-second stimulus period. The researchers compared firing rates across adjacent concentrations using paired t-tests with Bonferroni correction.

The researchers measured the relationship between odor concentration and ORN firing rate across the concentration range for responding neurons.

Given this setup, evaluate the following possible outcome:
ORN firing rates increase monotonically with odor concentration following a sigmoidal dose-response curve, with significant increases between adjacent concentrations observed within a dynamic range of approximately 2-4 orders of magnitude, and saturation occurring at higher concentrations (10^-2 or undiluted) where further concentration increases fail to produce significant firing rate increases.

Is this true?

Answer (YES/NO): NO